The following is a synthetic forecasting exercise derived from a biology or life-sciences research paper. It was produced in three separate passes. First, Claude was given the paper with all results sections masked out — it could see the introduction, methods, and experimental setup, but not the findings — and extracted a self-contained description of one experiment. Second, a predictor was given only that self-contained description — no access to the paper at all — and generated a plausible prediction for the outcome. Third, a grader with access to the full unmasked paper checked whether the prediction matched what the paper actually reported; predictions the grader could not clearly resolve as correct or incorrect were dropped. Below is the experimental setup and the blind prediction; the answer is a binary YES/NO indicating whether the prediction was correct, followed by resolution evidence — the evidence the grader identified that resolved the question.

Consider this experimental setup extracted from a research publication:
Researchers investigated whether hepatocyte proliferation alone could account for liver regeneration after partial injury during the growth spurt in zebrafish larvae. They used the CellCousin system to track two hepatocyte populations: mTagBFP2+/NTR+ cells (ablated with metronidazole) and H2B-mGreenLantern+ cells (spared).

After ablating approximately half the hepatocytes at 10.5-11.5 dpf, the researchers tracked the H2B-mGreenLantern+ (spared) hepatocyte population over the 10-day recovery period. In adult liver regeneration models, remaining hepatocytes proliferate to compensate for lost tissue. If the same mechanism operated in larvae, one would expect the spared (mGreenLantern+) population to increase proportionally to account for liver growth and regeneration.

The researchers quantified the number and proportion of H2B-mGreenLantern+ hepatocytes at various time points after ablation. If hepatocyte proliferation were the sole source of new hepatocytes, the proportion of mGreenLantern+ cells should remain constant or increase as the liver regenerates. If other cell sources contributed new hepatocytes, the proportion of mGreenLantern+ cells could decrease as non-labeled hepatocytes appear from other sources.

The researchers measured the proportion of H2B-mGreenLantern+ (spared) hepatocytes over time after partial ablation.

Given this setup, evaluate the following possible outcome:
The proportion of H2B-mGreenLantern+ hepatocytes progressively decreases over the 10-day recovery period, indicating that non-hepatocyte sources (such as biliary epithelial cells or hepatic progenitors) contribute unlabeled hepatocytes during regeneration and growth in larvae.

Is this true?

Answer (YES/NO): YES